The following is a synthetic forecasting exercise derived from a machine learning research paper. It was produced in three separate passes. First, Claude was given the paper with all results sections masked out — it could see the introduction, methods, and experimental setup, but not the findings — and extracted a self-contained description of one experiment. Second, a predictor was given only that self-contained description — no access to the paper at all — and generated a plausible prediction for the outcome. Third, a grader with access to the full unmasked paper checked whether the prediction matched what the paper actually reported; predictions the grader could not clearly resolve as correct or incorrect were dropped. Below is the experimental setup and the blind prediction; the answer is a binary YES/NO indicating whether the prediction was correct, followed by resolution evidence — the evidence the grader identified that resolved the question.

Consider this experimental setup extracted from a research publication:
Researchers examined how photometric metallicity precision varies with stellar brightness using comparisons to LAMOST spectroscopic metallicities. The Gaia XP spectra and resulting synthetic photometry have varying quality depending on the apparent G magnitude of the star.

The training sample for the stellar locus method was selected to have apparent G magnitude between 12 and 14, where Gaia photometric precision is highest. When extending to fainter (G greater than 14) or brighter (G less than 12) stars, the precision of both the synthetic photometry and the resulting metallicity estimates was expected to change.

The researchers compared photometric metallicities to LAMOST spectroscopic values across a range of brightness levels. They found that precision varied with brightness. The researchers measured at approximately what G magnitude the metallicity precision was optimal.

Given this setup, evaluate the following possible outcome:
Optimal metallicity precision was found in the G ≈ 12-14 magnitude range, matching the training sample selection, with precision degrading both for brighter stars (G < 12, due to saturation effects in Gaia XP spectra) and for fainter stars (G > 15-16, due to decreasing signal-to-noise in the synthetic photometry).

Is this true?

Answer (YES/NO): NO